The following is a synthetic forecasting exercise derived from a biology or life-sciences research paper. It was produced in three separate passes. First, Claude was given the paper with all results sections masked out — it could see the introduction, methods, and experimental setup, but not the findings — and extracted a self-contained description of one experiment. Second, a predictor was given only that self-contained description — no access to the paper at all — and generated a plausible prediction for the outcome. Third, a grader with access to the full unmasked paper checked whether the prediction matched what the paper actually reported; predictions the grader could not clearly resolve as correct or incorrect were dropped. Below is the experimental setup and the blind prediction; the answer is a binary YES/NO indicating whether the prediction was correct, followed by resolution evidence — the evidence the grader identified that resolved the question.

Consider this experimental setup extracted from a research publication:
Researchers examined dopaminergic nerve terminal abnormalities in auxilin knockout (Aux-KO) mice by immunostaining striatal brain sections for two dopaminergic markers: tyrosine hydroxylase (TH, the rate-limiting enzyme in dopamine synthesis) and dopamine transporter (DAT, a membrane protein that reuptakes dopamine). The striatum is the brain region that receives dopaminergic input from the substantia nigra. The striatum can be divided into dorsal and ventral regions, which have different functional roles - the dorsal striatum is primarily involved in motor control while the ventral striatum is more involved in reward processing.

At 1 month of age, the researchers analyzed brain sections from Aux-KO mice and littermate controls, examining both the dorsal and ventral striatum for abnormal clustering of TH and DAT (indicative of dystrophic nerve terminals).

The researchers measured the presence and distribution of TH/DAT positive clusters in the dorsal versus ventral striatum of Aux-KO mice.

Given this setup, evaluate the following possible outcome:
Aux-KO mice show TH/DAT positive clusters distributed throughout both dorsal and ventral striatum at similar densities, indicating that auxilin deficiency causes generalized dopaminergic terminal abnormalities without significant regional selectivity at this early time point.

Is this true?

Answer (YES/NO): NO